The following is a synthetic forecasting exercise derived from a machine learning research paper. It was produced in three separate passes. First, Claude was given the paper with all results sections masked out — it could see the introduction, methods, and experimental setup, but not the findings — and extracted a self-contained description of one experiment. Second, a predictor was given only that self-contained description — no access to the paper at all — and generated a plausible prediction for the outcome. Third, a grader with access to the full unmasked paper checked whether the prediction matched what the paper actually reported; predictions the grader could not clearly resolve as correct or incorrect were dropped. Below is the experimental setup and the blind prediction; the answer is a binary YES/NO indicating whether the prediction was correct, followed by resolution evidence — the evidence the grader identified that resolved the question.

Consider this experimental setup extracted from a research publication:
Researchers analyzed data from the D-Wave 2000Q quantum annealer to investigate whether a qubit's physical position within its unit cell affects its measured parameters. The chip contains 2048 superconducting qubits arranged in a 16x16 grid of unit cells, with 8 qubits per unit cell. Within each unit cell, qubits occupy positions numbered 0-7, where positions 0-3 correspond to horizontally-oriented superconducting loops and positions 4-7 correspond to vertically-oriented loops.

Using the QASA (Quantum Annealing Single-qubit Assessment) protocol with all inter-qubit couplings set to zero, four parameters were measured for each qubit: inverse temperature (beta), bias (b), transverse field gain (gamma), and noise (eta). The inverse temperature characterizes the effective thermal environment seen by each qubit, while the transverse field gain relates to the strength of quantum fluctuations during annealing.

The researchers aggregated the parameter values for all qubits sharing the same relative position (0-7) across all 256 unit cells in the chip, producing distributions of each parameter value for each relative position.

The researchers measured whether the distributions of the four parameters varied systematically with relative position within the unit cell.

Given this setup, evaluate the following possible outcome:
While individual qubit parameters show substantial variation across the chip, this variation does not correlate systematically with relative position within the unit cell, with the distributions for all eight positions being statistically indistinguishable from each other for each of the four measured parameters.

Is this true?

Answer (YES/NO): NO